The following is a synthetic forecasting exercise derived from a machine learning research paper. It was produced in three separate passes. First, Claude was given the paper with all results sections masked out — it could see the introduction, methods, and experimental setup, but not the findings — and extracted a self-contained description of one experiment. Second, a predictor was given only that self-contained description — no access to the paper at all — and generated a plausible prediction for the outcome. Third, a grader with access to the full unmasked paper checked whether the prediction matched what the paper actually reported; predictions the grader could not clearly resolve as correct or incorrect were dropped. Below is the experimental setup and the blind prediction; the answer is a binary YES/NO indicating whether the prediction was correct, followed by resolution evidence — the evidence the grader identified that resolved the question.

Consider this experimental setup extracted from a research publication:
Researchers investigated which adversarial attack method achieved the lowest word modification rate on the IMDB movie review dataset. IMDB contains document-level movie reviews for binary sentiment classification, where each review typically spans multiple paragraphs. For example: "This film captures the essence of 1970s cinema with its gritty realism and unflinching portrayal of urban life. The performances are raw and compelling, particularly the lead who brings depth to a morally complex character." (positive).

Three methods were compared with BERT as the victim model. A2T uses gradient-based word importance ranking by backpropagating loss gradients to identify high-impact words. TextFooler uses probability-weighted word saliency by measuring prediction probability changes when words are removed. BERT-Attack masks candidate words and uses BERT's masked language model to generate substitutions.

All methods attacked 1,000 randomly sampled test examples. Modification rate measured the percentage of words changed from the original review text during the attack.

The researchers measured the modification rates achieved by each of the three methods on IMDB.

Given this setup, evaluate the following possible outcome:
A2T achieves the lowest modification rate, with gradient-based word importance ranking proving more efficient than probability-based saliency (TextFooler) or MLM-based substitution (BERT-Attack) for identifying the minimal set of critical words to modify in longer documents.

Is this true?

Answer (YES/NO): YES